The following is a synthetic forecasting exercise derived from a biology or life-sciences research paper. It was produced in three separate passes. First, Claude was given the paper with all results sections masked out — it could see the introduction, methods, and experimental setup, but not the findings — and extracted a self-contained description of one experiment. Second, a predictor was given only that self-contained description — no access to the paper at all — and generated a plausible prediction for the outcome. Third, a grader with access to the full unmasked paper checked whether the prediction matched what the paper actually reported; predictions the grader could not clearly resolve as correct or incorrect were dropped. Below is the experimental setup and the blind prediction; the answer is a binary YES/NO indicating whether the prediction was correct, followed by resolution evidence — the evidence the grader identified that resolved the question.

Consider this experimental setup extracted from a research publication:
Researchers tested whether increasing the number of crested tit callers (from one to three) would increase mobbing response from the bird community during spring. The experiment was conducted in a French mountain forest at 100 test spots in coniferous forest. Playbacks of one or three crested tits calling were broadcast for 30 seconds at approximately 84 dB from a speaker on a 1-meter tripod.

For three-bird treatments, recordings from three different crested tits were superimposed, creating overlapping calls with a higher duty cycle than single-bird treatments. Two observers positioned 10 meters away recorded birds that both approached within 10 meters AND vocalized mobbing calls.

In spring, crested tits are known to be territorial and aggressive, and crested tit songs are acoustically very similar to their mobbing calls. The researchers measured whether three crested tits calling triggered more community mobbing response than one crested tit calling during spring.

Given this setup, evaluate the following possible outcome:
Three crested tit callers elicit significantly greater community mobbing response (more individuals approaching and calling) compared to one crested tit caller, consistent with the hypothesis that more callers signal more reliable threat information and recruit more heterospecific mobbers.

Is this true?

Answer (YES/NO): NO